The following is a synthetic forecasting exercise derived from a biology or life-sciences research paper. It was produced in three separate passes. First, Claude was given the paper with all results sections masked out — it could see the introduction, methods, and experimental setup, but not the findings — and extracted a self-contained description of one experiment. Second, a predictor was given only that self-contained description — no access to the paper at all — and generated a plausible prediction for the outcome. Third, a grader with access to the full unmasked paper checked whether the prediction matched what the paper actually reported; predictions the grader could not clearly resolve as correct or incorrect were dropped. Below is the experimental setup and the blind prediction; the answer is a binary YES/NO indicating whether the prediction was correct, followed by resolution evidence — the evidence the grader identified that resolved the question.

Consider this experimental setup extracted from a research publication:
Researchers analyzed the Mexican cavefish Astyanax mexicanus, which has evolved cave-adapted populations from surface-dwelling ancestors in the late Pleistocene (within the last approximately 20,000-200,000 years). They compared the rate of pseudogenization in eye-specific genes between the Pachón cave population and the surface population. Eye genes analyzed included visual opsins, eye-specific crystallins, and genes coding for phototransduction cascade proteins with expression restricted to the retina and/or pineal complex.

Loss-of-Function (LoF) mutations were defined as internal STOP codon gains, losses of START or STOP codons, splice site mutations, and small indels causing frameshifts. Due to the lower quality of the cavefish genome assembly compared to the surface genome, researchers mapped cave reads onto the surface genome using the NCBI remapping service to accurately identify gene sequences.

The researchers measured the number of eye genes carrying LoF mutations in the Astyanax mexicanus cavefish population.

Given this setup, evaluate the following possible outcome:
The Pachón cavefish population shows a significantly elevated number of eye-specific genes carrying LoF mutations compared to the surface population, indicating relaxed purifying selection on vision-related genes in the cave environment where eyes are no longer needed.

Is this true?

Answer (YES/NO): NO